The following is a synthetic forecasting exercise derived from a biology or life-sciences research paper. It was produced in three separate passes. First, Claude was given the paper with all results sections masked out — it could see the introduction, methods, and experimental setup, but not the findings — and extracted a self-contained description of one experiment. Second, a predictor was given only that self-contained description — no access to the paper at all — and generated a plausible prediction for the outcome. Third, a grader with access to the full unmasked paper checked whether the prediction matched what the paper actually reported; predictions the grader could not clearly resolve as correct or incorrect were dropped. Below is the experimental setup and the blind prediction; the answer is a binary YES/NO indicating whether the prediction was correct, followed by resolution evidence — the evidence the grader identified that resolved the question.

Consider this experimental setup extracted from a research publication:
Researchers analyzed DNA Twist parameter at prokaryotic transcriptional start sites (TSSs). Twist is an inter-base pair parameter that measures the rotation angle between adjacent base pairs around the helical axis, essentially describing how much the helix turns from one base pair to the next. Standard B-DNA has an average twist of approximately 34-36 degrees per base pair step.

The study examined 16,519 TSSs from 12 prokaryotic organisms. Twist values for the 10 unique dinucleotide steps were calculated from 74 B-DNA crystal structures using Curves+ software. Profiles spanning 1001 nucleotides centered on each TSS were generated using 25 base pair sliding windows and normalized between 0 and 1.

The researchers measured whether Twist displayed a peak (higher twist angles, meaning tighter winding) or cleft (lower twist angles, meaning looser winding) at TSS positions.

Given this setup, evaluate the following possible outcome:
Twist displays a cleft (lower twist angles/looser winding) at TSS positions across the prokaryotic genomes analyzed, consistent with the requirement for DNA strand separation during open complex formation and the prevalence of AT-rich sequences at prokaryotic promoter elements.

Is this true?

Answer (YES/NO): NO